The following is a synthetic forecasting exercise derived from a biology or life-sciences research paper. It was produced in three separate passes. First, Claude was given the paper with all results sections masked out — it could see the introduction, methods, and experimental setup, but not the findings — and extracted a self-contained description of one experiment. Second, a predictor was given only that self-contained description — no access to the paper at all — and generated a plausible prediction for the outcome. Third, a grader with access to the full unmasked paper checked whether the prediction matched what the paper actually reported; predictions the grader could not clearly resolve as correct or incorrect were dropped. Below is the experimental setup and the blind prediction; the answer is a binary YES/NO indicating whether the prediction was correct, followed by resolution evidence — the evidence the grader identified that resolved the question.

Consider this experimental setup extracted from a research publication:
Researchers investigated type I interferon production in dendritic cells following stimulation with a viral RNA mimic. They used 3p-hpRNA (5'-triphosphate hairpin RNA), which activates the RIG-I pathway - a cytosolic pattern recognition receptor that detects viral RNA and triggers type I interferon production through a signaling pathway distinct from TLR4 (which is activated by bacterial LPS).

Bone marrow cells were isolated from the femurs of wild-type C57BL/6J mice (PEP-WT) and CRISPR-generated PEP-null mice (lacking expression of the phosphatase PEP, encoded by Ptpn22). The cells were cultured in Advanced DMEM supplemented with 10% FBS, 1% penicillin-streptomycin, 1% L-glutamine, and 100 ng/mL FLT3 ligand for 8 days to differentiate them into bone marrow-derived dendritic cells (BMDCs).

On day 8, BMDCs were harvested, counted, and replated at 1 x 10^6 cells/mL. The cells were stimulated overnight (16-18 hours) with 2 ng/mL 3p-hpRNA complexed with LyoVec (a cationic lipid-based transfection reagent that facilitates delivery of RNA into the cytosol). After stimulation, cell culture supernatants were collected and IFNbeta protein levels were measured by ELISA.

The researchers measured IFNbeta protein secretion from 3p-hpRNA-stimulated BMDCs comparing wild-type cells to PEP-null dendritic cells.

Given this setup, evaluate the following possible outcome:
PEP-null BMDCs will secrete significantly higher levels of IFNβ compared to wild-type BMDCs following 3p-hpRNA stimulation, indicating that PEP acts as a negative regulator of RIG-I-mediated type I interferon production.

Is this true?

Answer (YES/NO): NO